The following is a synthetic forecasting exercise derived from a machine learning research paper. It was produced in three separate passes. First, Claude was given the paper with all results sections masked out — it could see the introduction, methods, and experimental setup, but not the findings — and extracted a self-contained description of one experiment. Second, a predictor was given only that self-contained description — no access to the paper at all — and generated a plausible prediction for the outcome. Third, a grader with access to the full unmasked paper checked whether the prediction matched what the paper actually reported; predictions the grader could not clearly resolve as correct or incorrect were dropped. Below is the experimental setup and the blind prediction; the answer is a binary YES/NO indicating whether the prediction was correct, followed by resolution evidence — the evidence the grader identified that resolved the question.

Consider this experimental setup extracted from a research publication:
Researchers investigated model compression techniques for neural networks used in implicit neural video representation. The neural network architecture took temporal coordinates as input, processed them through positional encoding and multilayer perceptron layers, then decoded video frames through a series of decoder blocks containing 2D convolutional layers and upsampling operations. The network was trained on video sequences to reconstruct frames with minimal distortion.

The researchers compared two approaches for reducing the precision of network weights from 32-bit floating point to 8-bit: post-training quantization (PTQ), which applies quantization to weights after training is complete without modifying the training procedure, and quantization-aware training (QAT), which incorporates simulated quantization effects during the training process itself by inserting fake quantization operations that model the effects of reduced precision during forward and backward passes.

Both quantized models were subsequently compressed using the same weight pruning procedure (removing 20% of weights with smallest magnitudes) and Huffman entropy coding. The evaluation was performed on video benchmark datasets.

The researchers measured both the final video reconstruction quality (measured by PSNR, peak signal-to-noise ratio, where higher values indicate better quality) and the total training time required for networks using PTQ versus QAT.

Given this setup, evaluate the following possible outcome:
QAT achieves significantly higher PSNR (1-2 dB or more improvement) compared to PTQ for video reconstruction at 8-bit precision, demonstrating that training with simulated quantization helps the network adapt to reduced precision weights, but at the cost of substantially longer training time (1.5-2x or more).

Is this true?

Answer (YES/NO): NO